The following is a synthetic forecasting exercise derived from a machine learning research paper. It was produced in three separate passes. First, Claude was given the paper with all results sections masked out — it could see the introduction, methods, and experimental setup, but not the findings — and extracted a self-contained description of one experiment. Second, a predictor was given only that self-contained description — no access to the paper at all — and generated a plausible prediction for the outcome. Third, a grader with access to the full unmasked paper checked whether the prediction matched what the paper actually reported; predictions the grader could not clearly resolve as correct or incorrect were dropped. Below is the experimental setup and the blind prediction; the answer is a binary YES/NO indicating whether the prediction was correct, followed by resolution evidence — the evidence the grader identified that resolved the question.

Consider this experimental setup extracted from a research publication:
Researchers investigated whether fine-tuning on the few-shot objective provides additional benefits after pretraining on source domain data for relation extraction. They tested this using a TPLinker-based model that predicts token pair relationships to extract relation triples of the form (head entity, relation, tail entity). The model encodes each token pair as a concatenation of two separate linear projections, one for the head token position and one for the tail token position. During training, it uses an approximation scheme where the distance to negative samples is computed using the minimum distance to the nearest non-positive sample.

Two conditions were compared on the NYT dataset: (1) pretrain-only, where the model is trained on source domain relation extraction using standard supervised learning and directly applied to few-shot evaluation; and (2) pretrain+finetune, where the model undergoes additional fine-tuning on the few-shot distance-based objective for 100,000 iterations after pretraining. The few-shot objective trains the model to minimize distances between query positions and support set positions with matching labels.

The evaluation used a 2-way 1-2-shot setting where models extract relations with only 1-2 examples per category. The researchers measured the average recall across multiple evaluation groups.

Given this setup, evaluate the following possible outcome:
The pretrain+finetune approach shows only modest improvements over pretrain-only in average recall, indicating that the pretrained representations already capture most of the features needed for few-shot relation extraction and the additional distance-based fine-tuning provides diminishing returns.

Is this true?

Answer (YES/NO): NO